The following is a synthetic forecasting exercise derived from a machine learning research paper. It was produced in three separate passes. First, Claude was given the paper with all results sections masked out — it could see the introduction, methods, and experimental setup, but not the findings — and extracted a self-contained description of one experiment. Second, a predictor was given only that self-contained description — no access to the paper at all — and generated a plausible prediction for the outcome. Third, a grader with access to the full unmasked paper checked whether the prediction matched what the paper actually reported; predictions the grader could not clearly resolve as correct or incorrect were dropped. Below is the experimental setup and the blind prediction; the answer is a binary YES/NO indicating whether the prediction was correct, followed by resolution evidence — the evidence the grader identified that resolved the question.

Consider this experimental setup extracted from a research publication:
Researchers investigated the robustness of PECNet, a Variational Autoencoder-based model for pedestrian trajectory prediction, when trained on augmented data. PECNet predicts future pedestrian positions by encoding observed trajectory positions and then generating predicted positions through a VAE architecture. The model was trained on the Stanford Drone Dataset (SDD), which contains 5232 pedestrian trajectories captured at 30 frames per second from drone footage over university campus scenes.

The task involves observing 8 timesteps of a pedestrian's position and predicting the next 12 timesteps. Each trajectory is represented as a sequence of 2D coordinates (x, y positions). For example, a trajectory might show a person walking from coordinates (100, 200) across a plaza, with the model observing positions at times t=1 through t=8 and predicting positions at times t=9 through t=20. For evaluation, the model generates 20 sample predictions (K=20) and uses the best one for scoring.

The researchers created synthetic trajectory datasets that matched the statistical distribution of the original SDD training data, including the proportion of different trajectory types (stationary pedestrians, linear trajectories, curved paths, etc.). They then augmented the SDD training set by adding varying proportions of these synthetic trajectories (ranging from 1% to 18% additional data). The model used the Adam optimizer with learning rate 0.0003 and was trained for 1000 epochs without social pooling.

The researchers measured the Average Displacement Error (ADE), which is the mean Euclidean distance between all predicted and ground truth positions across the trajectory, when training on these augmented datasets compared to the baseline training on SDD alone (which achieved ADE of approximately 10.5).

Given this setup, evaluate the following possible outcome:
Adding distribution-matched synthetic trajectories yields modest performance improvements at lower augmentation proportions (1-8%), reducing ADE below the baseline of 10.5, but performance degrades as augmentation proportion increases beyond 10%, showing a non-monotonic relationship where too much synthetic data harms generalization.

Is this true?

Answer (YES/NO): NO